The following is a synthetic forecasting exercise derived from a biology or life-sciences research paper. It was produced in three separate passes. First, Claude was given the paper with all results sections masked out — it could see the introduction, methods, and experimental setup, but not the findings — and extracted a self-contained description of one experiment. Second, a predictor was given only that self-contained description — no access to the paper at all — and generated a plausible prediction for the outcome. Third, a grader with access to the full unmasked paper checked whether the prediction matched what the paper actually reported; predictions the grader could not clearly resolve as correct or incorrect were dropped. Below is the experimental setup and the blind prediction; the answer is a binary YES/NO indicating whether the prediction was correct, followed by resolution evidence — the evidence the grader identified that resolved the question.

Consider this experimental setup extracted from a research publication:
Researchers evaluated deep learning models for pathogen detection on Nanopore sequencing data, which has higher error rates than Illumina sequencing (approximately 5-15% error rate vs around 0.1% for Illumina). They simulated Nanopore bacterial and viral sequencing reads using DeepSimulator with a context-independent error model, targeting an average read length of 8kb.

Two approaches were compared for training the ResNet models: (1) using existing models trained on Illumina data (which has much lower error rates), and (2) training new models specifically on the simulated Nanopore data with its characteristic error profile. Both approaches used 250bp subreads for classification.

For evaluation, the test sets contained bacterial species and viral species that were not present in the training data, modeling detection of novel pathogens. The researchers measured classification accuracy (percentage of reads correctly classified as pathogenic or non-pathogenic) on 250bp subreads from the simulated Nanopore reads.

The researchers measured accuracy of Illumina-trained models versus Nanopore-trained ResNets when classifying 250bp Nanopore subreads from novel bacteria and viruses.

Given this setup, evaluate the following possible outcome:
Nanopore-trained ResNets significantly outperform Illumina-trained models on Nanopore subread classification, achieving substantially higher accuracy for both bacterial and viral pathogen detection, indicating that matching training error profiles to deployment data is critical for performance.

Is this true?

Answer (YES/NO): YES